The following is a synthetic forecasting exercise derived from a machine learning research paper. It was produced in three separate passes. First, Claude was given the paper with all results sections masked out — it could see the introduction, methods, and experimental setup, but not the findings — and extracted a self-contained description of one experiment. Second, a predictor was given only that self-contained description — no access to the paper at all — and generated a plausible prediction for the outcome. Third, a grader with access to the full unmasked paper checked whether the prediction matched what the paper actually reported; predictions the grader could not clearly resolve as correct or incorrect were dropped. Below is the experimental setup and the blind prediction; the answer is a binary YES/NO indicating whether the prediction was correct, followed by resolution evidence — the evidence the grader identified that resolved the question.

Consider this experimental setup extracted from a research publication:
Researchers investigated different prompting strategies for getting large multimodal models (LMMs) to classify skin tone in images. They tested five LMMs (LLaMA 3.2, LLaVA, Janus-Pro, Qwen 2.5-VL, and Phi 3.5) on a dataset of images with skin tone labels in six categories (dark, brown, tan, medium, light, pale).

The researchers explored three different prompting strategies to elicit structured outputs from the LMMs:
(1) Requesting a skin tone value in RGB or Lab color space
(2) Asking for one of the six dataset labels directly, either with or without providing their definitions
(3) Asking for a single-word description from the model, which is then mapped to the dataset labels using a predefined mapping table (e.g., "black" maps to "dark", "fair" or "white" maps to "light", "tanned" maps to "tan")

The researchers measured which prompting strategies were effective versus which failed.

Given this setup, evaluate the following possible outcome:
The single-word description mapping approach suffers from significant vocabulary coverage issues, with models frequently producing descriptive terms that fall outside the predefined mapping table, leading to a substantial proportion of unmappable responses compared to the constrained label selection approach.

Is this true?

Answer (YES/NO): NO